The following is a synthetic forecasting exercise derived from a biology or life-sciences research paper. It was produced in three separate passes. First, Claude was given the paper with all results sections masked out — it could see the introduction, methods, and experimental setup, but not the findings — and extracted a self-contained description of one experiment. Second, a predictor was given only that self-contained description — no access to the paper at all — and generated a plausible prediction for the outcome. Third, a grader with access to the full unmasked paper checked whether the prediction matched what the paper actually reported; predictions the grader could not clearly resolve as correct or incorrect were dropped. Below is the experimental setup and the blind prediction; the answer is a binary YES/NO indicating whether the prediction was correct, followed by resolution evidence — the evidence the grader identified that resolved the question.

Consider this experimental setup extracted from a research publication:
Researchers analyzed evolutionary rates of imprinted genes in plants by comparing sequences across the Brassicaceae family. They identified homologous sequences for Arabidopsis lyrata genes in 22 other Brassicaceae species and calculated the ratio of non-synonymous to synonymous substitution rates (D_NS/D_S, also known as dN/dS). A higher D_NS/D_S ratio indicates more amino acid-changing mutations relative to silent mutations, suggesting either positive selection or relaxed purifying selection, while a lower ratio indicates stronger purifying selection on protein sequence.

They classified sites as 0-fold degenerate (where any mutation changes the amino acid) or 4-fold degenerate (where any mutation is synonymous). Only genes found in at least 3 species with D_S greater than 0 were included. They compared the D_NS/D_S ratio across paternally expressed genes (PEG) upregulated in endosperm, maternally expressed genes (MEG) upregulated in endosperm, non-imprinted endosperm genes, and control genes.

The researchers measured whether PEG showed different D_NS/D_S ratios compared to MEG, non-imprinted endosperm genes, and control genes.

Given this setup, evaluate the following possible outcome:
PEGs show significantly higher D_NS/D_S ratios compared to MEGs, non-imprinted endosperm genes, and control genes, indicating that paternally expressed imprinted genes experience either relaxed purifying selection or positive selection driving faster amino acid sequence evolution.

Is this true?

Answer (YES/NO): NO